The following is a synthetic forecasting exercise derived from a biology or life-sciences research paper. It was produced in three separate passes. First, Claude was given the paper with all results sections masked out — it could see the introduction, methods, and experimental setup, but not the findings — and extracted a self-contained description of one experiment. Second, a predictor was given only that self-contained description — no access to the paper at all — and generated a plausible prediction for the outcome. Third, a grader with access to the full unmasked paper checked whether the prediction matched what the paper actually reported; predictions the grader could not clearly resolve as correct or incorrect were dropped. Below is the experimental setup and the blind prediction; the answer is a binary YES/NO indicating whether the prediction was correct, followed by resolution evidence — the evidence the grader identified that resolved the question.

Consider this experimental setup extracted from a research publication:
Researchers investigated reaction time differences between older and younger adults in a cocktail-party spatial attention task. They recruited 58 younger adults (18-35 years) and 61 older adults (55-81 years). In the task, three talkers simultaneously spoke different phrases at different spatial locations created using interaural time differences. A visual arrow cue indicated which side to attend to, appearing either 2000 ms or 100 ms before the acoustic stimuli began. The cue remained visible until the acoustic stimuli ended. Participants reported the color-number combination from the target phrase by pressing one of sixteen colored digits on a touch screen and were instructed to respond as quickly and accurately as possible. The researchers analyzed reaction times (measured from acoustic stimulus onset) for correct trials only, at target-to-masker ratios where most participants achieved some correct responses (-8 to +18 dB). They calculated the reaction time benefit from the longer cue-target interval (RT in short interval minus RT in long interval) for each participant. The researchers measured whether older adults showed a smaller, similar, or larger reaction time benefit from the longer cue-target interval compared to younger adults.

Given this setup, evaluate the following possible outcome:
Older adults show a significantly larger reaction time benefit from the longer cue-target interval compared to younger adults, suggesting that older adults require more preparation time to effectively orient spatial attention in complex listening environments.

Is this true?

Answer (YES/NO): YES